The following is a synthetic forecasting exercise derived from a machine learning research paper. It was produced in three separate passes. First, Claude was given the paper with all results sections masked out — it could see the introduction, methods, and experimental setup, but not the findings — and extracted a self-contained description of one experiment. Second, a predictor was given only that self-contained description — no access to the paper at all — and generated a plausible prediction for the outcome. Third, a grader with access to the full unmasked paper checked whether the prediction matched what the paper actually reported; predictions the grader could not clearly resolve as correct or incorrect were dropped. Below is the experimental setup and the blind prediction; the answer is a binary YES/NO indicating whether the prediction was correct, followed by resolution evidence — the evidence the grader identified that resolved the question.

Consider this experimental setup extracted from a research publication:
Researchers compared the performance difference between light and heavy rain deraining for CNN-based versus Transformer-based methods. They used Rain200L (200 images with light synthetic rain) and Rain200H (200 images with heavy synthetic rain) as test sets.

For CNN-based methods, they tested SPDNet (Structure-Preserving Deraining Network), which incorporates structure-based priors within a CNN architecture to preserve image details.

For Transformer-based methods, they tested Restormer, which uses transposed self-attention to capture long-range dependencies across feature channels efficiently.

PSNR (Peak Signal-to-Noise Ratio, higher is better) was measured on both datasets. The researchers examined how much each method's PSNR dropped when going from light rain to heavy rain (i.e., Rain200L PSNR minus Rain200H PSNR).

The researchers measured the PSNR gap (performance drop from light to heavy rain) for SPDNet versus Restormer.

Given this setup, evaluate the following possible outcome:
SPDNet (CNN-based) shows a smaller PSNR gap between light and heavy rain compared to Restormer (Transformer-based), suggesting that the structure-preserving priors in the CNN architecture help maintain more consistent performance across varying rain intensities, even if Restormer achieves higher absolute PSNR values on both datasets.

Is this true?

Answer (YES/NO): NO